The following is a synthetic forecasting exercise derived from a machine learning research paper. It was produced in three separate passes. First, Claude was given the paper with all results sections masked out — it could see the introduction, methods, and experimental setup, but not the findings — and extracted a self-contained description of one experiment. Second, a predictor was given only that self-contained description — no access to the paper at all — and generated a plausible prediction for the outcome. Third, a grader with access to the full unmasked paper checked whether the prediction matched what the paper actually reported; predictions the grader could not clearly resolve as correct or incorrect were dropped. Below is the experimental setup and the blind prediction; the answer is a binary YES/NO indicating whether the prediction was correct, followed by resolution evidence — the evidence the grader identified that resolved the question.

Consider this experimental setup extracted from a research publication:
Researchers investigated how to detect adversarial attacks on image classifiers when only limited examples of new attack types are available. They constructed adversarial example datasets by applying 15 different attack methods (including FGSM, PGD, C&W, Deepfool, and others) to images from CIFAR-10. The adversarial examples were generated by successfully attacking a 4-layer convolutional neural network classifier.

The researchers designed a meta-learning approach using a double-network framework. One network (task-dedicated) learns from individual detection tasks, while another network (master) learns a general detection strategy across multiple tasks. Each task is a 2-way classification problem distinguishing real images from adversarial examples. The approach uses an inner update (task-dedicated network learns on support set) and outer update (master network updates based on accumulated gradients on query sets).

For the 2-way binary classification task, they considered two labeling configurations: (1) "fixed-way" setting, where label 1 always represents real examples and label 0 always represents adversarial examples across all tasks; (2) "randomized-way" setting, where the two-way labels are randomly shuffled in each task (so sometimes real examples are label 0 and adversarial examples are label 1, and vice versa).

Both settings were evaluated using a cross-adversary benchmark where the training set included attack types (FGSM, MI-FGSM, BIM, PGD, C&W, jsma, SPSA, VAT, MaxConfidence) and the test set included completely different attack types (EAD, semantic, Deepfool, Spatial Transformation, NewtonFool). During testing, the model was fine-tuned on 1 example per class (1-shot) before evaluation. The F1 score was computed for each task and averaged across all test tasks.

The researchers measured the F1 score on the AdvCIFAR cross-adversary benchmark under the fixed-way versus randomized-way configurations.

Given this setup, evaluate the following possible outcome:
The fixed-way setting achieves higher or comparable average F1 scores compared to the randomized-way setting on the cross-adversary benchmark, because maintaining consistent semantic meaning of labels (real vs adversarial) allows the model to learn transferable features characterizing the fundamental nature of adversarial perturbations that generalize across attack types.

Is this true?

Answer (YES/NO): YES